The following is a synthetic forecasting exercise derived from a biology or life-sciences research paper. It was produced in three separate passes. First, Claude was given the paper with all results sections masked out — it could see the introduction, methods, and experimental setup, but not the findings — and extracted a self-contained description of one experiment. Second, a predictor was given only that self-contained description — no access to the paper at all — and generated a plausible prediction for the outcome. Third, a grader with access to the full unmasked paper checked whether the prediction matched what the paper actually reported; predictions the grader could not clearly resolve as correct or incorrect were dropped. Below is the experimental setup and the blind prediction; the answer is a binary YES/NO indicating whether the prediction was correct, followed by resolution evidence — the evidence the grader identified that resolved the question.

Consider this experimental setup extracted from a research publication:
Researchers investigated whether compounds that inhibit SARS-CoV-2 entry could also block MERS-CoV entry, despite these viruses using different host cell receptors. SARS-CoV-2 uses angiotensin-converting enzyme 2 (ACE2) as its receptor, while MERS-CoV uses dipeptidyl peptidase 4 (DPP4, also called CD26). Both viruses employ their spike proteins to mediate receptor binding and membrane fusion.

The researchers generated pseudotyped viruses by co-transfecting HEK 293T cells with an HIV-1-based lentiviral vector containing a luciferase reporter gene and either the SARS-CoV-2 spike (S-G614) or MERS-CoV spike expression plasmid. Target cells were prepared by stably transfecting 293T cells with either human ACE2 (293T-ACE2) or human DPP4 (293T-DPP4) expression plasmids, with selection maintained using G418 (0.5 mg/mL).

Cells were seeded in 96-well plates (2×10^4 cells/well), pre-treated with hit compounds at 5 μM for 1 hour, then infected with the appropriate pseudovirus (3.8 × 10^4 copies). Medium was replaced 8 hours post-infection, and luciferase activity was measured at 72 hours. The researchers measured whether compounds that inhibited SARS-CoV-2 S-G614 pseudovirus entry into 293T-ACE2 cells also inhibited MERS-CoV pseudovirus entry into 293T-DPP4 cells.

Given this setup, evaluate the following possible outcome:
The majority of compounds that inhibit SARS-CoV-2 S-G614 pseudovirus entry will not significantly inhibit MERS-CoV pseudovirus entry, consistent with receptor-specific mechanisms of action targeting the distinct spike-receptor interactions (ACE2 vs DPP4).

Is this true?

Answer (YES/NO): NO